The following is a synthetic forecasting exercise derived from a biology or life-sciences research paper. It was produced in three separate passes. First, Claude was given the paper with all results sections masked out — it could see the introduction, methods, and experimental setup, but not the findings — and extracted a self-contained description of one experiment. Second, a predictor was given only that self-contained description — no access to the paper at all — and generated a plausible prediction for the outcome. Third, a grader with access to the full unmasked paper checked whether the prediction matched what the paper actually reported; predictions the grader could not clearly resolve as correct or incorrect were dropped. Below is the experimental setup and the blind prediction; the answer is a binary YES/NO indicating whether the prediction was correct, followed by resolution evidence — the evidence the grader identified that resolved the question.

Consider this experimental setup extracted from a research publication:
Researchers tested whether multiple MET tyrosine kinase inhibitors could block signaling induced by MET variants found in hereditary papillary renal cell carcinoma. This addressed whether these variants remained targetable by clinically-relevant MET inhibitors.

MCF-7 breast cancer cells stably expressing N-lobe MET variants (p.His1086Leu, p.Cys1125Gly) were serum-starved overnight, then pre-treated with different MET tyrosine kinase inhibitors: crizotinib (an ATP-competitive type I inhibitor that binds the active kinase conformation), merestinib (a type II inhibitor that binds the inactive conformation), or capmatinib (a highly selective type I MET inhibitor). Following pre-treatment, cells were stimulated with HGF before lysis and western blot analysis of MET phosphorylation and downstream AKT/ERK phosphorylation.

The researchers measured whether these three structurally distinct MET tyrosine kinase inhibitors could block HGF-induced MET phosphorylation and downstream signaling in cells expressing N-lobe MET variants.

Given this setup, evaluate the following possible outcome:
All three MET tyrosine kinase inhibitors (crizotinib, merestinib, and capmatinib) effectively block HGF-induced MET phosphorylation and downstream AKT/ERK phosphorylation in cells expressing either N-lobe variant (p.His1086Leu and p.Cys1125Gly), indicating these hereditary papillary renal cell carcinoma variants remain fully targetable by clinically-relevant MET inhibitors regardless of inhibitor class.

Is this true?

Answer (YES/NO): YES